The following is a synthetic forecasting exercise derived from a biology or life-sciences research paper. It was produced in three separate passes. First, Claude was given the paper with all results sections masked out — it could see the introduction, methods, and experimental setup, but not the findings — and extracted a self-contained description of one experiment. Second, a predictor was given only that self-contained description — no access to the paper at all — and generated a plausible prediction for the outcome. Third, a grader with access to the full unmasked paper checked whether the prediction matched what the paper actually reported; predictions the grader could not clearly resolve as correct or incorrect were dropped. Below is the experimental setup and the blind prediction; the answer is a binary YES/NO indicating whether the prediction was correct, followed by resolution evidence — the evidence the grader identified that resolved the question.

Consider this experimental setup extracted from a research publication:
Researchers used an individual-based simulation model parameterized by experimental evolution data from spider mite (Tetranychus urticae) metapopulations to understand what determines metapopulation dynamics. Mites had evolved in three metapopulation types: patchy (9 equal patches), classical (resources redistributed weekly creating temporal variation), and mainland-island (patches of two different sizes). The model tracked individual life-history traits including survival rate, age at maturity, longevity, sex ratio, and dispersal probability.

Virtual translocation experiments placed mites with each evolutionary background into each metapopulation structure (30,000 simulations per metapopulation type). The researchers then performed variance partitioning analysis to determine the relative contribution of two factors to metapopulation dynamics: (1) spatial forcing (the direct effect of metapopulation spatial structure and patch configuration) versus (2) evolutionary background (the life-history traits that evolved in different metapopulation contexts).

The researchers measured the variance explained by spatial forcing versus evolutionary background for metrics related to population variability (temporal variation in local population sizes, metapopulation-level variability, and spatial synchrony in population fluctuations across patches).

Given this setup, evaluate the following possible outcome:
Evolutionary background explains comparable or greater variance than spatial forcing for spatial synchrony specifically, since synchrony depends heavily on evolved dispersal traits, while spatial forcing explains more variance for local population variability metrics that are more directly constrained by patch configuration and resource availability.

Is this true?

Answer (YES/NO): NO